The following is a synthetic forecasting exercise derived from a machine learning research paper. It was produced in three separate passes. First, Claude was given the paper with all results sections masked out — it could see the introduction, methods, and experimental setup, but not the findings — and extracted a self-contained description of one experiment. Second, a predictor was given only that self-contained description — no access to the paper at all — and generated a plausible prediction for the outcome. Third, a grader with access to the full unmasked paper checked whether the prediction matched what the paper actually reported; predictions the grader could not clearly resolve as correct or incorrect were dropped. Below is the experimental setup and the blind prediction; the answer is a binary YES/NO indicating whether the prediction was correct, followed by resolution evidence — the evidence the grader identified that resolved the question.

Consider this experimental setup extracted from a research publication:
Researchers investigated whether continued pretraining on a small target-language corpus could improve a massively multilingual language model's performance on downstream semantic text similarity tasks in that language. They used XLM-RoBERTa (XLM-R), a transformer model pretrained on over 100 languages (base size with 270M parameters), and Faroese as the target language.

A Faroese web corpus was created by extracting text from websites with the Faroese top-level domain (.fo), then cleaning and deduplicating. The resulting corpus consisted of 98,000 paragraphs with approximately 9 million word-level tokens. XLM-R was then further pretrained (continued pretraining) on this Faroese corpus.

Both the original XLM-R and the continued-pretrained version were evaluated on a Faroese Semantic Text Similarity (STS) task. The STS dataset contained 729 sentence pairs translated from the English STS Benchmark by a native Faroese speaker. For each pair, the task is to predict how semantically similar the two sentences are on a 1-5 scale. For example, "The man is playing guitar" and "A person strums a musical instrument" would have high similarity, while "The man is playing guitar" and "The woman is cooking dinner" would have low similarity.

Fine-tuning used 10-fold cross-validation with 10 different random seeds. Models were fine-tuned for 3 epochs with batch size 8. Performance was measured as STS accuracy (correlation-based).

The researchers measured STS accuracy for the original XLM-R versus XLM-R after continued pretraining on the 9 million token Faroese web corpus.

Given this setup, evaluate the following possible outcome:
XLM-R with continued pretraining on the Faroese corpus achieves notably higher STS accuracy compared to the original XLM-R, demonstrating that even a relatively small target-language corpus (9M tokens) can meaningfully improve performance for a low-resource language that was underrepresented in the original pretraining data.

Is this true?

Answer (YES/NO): NO